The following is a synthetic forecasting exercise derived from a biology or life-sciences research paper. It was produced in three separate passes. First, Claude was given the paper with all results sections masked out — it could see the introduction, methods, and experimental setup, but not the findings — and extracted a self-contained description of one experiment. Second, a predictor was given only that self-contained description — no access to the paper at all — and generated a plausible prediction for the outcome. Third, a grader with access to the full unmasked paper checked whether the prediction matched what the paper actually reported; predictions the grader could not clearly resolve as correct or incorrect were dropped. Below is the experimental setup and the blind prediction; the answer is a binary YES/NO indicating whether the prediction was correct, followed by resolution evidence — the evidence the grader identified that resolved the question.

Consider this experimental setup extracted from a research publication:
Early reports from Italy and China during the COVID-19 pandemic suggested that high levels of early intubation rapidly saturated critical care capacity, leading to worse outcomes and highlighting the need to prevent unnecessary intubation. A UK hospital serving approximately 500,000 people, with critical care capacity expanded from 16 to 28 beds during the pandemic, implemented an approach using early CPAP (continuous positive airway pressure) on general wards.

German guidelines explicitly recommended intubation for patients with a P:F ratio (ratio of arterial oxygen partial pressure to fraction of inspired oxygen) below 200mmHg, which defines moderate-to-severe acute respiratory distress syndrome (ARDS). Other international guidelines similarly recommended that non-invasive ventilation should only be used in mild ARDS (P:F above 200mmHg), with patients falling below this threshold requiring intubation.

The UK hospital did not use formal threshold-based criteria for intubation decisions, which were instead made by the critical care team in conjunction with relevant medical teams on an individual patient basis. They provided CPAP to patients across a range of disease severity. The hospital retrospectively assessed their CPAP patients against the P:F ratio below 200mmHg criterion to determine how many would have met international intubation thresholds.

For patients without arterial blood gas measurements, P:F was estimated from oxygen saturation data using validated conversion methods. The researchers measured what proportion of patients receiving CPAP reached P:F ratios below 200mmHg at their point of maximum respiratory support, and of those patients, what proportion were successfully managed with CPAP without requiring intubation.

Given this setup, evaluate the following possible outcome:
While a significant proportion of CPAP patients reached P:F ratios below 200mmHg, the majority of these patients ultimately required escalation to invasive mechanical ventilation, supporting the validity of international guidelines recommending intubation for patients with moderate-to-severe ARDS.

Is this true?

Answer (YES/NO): NO